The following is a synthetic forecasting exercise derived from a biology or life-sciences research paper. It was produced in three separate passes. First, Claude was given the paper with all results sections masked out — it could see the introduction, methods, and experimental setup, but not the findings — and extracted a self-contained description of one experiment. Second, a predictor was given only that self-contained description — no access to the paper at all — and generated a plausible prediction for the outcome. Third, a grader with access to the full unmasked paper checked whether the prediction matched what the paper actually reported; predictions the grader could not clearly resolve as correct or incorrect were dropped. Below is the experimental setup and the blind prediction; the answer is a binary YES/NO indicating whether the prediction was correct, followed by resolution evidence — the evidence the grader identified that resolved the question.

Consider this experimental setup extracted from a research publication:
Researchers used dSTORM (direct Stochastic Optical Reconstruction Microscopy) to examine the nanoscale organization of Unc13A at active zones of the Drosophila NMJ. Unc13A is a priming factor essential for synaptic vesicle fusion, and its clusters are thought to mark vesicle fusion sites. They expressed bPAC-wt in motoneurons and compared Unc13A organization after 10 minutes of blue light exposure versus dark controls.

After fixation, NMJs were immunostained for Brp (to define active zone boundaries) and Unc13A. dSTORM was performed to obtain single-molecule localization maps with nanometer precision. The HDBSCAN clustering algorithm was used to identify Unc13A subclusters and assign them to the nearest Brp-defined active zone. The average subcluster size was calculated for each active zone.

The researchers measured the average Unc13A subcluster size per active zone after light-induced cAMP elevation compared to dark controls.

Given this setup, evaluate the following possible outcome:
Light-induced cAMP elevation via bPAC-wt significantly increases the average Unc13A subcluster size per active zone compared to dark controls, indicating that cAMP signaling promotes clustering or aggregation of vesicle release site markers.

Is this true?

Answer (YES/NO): NO